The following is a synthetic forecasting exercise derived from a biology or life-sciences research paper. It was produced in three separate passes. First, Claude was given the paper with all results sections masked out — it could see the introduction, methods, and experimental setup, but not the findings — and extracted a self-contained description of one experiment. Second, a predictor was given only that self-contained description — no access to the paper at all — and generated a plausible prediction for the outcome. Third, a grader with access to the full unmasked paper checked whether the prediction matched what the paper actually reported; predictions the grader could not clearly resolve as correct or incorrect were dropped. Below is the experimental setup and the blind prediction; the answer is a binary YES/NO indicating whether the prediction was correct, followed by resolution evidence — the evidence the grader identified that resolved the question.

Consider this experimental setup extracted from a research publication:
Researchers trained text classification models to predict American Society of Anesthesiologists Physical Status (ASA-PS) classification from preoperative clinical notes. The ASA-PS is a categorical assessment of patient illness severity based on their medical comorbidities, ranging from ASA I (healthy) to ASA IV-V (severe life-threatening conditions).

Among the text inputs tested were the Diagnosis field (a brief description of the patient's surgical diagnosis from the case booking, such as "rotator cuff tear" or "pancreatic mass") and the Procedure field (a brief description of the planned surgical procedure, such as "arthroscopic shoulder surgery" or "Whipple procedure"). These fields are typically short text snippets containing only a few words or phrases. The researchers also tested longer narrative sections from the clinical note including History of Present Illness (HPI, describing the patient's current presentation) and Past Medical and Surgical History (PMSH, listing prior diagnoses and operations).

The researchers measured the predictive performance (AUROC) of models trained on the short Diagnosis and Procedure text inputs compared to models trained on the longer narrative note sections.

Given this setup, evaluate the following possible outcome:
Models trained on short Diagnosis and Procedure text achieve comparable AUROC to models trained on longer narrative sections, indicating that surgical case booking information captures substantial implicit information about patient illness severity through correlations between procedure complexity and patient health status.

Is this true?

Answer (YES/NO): NO